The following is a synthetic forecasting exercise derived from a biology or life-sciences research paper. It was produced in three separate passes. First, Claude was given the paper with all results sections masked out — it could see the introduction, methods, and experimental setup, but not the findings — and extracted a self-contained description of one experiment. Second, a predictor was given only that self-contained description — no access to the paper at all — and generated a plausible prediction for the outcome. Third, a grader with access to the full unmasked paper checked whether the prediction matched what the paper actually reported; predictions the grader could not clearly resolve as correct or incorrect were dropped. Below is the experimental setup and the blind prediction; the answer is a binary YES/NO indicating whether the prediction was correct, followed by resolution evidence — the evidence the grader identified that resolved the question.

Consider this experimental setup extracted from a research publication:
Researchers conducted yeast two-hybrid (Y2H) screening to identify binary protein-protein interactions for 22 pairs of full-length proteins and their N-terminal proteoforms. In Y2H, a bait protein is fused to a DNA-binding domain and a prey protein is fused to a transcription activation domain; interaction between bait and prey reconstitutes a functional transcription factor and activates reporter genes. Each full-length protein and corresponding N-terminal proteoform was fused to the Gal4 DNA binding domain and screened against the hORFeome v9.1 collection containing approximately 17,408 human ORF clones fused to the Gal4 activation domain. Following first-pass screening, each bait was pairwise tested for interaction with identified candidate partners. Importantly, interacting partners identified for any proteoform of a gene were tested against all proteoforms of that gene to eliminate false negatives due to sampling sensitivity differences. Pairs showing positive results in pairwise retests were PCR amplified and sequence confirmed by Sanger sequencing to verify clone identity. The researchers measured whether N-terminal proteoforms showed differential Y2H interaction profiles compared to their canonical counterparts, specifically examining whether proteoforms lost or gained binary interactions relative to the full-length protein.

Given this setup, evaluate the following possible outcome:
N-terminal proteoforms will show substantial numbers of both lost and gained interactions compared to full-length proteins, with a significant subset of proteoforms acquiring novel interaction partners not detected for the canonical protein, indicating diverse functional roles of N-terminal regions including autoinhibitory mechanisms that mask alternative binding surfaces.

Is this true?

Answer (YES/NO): NO